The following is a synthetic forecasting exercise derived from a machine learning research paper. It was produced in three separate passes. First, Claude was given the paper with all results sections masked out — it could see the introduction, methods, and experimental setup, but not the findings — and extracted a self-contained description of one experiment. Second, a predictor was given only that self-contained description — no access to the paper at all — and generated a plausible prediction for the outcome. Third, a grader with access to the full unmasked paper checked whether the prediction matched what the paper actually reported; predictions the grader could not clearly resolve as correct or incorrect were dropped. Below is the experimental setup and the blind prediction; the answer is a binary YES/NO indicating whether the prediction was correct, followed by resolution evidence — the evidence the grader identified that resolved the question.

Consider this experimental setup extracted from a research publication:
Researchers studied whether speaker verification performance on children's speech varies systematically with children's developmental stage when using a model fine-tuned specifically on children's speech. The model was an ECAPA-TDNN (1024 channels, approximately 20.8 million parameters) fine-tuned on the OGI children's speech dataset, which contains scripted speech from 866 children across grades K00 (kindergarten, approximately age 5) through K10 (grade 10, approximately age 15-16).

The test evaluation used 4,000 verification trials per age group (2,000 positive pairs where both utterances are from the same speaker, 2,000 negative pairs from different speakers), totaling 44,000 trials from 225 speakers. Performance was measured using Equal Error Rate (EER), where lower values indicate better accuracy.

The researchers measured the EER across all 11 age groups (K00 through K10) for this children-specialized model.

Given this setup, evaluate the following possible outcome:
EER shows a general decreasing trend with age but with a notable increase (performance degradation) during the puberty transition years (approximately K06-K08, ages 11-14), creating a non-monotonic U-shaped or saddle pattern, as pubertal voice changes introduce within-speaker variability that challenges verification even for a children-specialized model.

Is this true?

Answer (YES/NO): NO